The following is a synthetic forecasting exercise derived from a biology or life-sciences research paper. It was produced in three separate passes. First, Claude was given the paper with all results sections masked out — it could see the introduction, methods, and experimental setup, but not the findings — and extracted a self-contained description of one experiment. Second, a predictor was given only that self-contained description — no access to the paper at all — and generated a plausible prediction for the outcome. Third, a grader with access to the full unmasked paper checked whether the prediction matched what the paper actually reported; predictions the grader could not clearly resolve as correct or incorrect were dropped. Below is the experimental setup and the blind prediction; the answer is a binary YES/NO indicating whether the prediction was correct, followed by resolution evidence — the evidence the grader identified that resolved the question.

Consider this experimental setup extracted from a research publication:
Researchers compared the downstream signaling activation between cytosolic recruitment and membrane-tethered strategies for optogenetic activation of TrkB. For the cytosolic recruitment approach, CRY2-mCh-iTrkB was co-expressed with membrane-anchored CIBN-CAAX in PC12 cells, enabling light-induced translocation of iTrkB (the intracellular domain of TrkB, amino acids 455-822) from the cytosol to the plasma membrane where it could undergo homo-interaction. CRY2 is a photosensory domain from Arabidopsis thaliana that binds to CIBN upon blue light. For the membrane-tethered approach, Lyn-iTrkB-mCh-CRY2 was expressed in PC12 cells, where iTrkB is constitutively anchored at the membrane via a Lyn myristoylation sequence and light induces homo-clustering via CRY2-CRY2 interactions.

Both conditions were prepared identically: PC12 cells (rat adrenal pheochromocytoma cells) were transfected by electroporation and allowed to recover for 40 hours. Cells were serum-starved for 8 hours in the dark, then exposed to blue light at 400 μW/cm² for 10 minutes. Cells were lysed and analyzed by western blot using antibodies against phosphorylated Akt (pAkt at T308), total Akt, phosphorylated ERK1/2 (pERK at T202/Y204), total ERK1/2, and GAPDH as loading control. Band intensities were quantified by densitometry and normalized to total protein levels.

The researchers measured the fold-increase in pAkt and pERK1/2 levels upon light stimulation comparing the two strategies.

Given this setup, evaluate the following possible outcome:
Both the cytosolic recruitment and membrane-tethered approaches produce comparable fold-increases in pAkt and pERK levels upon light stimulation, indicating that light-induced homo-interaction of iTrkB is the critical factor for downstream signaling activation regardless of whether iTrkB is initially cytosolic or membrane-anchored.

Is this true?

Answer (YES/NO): NO